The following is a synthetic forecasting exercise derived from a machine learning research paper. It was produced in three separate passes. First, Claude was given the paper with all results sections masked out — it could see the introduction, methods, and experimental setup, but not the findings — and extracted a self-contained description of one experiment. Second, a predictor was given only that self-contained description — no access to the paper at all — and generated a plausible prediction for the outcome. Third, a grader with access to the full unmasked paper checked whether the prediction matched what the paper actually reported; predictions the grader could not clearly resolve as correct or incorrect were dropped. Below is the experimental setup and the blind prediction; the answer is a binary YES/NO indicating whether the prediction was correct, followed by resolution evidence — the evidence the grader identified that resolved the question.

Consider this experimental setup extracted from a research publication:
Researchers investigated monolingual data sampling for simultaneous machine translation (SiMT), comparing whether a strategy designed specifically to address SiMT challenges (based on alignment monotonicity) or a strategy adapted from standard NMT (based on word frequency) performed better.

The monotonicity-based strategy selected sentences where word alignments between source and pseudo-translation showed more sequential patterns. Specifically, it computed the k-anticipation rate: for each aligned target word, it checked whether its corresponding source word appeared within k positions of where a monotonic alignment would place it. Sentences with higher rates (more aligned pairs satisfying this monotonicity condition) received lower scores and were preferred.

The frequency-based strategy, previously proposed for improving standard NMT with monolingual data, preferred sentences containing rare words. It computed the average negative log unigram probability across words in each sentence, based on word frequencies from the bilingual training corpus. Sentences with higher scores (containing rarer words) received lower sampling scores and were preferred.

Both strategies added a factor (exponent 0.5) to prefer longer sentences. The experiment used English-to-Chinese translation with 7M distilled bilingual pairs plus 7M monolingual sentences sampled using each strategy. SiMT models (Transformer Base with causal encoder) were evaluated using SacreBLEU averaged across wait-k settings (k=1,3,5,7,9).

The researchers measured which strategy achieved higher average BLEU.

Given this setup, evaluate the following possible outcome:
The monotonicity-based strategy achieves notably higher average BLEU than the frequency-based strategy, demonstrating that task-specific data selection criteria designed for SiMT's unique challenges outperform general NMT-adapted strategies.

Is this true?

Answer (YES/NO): NO